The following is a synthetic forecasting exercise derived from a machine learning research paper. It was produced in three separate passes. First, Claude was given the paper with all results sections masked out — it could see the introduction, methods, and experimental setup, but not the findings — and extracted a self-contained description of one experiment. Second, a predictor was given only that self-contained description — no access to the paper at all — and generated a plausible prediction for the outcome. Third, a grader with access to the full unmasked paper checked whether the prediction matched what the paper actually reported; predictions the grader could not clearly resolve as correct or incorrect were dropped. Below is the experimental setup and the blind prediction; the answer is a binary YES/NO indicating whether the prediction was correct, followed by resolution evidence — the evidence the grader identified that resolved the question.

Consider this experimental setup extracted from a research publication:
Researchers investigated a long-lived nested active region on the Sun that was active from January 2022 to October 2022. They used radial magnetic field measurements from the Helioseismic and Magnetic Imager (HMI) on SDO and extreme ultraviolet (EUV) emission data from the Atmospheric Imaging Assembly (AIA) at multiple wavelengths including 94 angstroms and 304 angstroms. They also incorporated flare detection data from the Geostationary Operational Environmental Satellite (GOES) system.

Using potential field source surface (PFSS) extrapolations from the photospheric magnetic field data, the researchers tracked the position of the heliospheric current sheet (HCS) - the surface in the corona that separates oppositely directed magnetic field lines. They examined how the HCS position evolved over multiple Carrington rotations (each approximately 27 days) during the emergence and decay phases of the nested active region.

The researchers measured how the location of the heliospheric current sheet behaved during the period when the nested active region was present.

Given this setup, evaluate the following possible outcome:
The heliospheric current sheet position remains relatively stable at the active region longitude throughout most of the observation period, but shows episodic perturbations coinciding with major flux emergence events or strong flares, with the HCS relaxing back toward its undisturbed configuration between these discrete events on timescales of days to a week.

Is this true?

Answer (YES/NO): NO